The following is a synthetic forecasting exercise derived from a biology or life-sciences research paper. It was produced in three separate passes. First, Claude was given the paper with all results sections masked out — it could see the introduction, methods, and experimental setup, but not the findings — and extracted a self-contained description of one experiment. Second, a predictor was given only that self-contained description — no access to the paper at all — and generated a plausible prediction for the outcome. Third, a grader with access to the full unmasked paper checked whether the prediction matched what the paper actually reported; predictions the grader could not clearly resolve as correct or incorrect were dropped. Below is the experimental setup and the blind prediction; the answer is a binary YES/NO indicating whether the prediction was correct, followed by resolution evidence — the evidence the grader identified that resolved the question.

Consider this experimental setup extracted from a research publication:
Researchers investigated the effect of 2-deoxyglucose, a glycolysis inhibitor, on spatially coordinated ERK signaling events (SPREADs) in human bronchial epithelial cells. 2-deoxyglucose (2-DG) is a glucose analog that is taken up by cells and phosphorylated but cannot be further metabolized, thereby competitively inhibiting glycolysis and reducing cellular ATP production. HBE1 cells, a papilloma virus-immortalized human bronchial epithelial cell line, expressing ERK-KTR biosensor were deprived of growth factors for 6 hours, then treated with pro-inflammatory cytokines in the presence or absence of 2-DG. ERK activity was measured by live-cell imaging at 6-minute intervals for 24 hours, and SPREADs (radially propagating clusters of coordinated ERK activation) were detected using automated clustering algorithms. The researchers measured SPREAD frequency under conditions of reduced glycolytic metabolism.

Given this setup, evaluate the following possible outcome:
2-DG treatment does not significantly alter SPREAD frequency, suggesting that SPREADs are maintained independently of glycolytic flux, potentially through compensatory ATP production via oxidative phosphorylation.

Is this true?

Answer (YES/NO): NO